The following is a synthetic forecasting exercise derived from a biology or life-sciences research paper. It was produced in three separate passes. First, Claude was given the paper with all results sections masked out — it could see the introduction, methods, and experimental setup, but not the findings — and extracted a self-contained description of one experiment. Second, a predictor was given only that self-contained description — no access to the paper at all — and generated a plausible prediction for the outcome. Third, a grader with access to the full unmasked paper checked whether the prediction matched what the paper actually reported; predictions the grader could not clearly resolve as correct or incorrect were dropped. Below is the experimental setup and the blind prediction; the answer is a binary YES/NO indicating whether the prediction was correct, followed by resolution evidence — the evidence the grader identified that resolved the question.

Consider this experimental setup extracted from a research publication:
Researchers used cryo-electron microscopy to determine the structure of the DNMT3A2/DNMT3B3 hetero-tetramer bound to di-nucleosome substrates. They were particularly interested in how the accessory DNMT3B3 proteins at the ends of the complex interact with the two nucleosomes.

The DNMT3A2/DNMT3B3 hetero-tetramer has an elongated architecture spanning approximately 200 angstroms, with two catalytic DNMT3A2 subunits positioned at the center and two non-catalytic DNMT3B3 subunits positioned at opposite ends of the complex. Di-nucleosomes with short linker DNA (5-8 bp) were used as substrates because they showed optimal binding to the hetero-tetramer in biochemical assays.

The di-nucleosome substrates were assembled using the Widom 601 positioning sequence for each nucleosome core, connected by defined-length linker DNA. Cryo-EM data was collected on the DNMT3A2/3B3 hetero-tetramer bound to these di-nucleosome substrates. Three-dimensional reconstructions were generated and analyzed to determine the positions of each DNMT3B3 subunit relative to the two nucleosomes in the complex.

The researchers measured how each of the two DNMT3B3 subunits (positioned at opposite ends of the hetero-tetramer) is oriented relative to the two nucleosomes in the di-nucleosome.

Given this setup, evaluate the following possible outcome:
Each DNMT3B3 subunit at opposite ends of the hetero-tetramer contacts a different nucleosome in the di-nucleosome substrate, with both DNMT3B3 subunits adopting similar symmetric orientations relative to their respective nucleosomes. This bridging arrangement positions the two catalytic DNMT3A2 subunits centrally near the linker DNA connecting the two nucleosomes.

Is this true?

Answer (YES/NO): NO